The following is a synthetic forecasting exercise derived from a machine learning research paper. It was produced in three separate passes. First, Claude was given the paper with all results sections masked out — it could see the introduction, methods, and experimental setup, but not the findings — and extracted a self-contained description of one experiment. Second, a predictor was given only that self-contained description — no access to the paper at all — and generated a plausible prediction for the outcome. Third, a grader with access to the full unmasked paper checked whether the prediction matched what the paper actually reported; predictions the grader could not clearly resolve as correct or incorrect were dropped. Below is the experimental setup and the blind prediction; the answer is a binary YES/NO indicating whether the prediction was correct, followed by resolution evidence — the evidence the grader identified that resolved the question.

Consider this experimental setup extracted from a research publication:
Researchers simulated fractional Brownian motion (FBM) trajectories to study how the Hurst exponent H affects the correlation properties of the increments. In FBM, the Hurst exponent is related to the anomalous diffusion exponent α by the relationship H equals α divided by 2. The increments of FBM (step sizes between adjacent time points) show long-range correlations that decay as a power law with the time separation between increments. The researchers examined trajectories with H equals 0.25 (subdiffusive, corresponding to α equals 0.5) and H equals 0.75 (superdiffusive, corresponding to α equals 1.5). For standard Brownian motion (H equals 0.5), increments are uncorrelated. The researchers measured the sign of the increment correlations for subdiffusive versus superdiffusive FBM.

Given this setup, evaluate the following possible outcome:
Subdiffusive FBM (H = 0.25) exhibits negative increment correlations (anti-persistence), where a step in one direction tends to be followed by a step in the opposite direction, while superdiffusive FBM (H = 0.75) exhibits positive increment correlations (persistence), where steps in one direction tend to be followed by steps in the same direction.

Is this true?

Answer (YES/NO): YES